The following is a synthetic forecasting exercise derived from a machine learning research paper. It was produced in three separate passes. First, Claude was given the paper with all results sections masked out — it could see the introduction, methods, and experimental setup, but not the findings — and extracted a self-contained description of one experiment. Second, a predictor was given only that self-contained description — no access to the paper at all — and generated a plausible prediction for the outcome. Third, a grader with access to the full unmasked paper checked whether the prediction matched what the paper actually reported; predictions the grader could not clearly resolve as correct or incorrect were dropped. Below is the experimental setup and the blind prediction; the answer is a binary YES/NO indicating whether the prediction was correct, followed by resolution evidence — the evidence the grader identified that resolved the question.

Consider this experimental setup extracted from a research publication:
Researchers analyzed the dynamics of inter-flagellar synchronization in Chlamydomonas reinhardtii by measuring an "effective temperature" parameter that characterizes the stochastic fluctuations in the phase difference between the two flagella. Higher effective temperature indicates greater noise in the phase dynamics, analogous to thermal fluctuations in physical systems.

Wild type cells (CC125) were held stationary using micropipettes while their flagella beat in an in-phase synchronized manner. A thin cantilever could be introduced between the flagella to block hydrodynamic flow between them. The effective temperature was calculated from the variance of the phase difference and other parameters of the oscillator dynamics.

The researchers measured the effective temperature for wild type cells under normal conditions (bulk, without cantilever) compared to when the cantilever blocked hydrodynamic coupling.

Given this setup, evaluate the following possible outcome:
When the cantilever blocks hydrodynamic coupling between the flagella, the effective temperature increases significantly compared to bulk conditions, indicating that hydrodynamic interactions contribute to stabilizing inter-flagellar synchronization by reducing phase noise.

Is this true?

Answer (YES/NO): NO